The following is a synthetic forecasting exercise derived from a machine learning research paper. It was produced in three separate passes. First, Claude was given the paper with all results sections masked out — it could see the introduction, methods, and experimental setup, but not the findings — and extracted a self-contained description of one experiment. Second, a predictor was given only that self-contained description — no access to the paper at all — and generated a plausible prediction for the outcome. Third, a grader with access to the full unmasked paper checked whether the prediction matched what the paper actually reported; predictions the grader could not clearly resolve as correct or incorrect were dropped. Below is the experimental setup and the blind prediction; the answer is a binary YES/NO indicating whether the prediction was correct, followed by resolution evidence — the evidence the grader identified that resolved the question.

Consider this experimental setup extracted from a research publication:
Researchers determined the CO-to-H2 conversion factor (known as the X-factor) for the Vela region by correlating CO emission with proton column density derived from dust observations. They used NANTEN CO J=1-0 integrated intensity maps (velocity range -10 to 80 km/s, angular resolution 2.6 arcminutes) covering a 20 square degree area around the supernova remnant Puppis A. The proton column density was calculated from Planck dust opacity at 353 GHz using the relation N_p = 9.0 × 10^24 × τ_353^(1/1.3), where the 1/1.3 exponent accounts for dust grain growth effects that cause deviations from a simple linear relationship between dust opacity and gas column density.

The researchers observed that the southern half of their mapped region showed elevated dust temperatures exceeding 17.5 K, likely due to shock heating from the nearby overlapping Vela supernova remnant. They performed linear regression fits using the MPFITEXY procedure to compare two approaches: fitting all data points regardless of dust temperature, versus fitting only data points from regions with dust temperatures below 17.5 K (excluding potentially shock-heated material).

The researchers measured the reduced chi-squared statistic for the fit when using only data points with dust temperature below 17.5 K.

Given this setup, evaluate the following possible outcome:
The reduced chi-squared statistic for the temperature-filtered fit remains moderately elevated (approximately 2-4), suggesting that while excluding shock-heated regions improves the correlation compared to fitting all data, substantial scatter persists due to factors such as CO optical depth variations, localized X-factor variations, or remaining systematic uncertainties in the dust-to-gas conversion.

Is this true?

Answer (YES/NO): NO